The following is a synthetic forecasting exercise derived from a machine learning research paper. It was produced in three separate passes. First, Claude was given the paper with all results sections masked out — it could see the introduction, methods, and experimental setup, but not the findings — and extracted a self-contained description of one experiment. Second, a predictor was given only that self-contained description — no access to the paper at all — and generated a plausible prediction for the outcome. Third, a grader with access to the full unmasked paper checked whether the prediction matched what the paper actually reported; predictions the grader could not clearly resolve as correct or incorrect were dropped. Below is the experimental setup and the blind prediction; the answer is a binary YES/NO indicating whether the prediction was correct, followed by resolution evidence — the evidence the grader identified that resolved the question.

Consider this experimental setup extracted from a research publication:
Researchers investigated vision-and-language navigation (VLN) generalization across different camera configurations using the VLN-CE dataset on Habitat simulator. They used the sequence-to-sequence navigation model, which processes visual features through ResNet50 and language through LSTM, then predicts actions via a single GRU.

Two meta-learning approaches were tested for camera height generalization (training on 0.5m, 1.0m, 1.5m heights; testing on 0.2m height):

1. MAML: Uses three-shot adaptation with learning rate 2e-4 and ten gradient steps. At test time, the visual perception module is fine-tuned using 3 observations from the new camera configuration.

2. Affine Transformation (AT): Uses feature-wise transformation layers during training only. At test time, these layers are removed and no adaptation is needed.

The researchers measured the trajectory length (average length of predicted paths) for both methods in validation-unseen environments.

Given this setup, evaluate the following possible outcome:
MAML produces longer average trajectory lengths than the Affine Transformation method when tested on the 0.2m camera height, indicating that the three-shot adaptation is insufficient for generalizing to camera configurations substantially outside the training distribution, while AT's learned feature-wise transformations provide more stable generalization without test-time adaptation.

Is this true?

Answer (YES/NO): YES